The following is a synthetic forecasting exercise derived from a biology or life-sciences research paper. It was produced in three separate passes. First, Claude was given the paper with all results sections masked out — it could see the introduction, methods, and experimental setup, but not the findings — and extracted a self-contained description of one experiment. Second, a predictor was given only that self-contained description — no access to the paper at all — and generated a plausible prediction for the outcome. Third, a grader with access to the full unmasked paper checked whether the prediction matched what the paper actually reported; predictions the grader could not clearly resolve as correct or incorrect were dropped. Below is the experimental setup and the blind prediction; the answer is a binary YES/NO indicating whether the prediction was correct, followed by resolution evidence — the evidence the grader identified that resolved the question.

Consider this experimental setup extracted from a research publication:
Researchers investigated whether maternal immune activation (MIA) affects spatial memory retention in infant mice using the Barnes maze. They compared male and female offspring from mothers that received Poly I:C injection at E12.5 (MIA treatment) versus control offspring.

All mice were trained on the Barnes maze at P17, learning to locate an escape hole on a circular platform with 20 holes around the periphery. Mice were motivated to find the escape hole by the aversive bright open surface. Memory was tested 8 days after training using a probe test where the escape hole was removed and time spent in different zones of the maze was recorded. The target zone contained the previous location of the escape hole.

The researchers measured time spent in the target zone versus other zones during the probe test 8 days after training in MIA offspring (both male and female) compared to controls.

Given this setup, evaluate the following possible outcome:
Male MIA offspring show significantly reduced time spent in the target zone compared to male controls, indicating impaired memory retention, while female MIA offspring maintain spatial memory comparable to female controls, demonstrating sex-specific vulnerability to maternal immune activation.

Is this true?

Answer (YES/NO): NO